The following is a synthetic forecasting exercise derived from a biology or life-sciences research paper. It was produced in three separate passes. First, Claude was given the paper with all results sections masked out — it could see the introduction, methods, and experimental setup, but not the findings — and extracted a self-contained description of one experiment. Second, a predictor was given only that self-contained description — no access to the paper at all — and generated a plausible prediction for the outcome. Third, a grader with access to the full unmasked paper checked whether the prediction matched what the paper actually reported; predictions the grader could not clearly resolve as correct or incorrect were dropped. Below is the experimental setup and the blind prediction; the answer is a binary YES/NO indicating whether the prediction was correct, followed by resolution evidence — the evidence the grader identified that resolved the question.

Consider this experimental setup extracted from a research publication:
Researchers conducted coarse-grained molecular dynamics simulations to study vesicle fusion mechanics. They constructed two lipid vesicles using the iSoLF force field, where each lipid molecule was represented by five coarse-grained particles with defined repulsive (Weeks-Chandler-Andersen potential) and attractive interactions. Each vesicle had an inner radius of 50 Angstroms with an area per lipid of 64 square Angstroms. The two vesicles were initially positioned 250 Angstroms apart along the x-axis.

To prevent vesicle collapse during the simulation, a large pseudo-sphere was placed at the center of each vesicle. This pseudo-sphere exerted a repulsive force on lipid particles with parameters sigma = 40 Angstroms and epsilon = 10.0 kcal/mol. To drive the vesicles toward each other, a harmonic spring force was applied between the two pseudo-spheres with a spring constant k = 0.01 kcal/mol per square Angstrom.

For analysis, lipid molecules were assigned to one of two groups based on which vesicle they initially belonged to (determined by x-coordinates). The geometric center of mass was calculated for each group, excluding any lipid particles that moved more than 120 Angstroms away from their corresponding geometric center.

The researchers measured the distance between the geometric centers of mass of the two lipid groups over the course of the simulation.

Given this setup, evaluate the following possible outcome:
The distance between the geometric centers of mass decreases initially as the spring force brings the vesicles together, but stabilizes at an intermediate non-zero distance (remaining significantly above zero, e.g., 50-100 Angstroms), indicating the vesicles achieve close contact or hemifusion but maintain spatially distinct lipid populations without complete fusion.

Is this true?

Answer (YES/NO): NO